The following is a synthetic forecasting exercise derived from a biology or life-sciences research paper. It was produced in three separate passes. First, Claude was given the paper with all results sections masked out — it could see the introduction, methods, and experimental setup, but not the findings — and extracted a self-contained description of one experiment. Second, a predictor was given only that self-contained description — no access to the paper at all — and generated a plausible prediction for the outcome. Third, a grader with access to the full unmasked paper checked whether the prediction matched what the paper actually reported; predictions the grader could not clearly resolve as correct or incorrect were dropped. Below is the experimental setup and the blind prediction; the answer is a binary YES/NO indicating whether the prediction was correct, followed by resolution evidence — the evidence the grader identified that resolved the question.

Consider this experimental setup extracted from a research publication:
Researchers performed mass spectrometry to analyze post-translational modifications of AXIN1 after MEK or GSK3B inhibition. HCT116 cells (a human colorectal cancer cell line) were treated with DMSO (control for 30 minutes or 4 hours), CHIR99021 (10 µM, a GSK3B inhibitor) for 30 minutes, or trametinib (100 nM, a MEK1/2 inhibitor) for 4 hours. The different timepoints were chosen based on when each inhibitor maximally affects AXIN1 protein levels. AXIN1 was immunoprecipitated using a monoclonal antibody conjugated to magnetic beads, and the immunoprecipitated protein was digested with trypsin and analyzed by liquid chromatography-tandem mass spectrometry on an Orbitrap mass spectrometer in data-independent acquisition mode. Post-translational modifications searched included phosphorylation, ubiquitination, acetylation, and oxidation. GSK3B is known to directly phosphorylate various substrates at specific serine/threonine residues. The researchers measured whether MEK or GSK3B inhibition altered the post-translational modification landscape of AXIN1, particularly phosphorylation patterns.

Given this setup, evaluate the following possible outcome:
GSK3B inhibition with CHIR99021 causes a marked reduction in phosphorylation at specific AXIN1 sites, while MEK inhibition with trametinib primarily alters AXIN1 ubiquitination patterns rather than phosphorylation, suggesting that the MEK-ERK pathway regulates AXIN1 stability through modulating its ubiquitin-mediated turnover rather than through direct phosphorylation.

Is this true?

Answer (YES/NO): NO